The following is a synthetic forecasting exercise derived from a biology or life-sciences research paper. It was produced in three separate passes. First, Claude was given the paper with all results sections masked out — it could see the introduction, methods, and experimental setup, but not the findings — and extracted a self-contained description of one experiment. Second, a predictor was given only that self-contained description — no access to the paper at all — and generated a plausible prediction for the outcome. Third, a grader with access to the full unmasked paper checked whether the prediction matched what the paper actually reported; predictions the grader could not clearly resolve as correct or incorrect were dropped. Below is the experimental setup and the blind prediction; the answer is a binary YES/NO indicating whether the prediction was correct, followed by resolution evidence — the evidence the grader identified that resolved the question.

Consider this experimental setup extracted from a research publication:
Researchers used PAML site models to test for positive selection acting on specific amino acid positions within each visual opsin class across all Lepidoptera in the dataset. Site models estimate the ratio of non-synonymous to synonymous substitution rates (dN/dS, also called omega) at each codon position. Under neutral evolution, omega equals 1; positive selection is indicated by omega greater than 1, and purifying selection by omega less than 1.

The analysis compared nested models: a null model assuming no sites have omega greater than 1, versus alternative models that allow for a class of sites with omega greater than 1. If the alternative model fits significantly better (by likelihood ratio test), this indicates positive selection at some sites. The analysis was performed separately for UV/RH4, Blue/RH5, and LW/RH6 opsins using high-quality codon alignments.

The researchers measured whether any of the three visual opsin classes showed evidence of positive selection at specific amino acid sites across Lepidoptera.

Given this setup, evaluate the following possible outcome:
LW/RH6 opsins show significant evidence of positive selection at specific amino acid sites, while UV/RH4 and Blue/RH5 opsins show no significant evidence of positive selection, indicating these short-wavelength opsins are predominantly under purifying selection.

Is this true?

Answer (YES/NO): NO